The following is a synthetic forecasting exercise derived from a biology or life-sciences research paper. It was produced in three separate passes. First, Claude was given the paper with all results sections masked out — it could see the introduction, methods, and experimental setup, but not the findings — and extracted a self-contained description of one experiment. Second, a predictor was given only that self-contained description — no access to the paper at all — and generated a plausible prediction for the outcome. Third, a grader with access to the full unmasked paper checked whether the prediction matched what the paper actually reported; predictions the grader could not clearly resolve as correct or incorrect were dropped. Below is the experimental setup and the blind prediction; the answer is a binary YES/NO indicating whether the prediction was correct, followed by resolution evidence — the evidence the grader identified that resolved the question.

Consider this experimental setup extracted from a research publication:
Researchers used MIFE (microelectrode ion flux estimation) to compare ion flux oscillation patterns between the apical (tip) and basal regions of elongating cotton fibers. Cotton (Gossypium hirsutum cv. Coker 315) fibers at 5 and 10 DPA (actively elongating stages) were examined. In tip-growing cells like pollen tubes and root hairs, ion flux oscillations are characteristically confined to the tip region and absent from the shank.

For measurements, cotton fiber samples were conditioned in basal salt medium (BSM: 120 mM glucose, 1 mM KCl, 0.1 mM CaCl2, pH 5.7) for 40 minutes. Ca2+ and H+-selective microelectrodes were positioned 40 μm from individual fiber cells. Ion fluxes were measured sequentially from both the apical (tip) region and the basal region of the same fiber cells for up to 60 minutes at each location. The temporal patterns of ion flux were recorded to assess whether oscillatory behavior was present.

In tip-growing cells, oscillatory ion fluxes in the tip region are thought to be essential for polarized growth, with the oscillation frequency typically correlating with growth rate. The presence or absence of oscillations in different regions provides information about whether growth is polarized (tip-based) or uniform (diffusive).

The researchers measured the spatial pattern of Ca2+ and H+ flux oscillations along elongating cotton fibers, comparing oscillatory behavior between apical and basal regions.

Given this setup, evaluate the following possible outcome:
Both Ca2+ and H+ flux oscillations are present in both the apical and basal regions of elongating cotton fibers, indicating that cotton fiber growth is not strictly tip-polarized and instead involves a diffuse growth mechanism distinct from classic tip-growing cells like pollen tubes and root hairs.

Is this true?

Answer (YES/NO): YES